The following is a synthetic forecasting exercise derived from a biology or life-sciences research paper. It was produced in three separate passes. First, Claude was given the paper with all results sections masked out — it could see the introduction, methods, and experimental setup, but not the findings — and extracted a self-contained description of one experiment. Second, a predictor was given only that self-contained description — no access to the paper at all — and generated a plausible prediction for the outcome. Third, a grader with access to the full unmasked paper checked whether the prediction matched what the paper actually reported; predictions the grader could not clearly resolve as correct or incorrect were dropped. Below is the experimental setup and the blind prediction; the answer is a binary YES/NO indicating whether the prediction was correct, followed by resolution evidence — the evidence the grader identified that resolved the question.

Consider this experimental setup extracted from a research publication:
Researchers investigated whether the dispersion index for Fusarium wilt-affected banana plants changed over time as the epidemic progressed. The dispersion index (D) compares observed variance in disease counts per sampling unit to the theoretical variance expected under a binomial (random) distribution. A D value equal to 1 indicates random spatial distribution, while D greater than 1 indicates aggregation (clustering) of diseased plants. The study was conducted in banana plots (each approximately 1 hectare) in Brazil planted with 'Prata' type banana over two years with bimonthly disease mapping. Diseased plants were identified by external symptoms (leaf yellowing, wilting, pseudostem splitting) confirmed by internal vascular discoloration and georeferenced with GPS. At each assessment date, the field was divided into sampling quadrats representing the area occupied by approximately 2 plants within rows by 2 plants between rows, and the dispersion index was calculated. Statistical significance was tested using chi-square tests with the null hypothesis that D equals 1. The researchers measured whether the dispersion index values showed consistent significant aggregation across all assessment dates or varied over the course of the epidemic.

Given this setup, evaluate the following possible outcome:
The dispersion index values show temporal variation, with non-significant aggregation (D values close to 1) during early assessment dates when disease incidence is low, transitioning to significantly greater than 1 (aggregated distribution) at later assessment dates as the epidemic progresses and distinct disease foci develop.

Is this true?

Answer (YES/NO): NO